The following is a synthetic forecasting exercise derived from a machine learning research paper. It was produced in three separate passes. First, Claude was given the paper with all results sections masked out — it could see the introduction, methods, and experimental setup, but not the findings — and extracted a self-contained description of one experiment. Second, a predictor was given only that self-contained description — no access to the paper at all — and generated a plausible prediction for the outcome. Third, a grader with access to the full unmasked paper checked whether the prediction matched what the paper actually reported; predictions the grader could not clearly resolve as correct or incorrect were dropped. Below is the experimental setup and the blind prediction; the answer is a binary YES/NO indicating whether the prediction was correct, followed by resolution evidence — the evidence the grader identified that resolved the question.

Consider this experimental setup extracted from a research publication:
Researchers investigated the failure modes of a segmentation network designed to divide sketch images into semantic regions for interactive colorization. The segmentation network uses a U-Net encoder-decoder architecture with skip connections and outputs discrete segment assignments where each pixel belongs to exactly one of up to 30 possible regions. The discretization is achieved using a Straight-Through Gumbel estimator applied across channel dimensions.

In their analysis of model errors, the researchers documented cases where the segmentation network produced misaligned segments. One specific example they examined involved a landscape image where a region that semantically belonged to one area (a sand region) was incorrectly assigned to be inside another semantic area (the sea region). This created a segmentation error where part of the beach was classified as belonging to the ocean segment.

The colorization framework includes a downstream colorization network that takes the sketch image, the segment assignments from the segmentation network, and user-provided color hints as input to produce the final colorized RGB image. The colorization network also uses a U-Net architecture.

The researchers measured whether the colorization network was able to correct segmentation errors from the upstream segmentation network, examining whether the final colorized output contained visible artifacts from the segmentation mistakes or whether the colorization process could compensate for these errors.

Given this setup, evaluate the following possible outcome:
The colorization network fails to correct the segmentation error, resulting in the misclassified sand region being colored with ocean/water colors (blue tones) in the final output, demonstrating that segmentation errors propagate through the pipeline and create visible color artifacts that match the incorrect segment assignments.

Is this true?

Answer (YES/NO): NO